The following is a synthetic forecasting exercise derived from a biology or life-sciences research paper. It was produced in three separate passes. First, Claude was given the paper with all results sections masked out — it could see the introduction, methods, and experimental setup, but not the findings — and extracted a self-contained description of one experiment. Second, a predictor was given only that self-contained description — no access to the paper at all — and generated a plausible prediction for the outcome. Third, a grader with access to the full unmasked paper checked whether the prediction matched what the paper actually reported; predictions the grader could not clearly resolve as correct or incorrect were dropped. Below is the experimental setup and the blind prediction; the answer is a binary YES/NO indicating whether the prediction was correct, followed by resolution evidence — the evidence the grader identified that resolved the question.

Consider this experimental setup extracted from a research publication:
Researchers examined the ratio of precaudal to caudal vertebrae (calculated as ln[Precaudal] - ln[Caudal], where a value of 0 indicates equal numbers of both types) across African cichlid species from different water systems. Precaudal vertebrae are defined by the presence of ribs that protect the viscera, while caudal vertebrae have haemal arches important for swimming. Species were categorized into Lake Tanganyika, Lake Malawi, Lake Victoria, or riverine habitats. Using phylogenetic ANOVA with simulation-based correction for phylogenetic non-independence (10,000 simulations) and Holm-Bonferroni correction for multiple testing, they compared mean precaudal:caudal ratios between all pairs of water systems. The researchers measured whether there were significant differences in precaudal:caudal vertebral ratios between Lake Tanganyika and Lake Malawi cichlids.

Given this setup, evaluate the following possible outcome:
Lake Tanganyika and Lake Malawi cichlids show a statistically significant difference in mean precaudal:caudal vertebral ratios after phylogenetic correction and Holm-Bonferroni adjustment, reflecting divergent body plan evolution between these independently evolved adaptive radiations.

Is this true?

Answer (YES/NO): NO